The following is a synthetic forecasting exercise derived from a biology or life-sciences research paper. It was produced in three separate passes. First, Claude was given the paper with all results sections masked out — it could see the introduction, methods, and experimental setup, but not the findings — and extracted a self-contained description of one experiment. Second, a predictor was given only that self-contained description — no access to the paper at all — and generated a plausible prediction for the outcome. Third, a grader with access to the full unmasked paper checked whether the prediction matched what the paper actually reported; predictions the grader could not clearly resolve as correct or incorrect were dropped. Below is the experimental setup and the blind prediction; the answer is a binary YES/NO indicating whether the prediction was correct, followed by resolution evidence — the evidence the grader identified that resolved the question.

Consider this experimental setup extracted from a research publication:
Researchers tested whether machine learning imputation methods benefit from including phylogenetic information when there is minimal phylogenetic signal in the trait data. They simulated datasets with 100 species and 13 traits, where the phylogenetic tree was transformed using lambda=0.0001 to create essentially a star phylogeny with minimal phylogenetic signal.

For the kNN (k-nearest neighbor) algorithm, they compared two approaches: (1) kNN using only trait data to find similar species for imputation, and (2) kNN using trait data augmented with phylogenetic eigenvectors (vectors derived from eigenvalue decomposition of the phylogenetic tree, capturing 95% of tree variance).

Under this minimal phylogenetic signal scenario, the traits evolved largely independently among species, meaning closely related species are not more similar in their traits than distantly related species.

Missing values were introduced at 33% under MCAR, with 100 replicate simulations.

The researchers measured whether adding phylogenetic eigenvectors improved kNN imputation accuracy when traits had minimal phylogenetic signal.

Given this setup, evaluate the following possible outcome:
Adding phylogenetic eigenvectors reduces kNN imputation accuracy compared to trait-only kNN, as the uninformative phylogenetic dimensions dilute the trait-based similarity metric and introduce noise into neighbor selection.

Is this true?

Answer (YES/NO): YES